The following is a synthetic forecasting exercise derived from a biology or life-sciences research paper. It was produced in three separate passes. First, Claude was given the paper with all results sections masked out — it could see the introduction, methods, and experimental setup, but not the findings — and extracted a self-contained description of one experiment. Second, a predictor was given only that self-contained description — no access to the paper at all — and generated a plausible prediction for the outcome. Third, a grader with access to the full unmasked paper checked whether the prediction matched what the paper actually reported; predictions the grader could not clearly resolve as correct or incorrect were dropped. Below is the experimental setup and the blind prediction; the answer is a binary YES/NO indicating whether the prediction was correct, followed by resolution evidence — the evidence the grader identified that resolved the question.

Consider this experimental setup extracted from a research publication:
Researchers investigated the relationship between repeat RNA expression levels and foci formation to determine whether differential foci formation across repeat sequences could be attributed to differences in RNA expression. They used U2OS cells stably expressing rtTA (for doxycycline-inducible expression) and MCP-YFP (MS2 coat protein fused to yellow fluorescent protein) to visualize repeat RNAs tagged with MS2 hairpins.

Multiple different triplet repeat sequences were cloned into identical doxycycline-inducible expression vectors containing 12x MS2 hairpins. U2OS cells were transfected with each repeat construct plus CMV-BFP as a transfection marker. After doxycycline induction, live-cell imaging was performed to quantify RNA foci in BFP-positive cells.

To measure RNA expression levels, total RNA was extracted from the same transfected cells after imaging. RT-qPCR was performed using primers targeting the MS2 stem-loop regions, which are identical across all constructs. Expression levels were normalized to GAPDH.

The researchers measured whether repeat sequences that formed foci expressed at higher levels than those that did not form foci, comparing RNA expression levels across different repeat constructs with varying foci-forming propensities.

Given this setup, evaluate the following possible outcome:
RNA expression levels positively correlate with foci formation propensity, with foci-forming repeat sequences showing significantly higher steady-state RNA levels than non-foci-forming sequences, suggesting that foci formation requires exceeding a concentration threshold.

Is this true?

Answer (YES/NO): NO